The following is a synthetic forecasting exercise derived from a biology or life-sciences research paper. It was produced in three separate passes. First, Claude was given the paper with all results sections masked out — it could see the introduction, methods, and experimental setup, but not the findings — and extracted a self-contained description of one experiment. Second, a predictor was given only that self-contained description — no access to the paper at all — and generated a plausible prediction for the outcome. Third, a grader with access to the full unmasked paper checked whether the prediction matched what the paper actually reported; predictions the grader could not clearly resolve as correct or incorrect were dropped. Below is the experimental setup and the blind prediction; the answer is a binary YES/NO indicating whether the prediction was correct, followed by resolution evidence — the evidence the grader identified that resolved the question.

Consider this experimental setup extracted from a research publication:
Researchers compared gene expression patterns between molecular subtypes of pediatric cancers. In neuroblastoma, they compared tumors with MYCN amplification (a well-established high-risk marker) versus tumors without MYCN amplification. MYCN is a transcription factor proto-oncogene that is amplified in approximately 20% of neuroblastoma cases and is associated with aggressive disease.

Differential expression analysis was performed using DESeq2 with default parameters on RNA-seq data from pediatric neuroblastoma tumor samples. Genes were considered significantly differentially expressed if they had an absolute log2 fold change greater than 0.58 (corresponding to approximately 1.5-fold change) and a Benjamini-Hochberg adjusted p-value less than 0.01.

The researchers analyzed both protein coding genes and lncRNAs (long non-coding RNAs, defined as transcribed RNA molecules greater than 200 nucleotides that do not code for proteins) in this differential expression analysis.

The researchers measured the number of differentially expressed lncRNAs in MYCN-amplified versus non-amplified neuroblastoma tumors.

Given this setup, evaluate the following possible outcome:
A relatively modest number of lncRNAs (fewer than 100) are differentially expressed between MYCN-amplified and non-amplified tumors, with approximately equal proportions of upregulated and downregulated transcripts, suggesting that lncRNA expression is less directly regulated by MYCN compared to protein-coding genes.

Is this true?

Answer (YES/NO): NO